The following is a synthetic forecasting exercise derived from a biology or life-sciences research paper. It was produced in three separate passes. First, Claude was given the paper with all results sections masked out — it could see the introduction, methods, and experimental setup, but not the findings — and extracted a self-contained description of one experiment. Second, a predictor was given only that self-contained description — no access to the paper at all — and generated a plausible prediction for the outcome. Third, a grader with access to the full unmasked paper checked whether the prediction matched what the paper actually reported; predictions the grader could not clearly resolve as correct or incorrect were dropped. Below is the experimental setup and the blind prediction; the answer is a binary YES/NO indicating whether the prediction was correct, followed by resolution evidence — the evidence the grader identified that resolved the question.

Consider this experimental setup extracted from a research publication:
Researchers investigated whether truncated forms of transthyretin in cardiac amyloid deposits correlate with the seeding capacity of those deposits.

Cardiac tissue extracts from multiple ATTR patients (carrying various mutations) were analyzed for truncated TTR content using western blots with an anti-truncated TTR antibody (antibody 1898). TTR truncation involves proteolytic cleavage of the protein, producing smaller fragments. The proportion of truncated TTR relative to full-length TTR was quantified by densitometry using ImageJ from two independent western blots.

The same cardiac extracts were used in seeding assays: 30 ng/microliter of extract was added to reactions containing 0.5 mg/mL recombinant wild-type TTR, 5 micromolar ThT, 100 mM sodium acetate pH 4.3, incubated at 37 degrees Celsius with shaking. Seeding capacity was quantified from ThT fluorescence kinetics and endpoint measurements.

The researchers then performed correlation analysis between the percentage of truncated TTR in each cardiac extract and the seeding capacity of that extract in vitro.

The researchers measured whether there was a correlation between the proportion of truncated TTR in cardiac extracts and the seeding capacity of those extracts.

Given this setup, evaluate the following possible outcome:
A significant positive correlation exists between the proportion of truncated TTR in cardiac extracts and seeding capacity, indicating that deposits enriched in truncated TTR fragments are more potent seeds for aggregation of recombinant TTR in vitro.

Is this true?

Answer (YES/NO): NO